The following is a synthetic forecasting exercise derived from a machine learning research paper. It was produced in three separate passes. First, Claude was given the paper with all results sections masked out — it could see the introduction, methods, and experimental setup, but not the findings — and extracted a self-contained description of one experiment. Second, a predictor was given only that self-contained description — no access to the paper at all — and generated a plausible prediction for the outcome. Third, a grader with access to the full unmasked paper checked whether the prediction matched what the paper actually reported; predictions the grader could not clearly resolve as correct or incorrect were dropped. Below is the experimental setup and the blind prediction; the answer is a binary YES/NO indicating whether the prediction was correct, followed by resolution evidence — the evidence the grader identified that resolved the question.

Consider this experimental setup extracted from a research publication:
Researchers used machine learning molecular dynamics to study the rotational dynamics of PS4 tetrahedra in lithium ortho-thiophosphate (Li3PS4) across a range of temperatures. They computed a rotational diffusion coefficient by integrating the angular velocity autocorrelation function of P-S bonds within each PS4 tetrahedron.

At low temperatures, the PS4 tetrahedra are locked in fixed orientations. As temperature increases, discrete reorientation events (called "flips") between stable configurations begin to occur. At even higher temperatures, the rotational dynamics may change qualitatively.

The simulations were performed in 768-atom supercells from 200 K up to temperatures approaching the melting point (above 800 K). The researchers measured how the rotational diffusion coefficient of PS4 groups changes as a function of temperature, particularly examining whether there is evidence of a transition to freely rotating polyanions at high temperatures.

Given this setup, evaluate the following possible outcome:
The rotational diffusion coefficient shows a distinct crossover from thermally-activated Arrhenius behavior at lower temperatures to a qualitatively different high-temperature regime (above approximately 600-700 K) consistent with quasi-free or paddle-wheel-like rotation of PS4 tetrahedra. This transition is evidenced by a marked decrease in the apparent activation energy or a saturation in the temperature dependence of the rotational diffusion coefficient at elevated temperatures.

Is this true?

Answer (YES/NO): NO